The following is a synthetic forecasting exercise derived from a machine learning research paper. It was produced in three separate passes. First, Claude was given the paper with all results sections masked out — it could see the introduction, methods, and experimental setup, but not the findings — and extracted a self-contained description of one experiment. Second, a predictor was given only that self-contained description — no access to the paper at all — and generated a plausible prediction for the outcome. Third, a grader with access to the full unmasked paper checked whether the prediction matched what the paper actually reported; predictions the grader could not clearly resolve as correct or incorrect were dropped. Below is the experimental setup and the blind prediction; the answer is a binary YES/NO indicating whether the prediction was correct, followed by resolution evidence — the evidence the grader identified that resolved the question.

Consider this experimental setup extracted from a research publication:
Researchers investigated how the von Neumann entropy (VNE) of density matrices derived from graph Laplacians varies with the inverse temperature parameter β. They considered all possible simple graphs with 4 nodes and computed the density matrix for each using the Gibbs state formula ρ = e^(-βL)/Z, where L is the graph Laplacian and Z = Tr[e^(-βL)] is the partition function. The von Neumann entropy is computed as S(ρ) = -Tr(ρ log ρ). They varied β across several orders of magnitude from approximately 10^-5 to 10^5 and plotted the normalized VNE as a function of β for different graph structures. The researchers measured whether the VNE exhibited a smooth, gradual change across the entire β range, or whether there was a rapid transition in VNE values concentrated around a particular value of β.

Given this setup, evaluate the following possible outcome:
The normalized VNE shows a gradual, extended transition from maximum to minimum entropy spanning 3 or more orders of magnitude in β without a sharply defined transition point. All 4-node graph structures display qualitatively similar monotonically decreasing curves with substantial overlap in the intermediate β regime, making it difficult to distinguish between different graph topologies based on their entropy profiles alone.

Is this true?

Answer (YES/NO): NO